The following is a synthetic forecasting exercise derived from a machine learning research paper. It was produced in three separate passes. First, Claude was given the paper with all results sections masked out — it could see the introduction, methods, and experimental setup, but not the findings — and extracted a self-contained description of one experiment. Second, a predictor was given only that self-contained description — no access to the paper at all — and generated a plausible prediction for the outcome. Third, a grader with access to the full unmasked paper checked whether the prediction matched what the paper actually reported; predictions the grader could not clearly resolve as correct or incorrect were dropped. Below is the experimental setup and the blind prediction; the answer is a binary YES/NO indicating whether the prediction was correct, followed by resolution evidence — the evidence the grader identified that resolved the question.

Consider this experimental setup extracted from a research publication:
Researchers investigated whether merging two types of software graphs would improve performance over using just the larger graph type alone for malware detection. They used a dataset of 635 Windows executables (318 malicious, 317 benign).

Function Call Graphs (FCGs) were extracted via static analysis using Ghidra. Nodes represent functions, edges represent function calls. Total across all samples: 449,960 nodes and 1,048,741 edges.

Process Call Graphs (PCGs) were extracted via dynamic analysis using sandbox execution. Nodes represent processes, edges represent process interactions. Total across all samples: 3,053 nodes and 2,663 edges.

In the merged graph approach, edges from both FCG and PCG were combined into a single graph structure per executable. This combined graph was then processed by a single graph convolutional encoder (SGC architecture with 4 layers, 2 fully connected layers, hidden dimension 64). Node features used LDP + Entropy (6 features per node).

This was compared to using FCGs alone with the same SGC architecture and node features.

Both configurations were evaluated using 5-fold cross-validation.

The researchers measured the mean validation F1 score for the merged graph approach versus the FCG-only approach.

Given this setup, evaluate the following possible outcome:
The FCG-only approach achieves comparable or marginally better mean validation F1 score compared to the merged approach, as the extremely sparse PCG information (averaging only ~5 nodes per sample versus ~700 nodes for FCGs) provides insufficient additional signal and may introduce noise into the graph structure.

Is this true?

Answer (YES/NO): NO